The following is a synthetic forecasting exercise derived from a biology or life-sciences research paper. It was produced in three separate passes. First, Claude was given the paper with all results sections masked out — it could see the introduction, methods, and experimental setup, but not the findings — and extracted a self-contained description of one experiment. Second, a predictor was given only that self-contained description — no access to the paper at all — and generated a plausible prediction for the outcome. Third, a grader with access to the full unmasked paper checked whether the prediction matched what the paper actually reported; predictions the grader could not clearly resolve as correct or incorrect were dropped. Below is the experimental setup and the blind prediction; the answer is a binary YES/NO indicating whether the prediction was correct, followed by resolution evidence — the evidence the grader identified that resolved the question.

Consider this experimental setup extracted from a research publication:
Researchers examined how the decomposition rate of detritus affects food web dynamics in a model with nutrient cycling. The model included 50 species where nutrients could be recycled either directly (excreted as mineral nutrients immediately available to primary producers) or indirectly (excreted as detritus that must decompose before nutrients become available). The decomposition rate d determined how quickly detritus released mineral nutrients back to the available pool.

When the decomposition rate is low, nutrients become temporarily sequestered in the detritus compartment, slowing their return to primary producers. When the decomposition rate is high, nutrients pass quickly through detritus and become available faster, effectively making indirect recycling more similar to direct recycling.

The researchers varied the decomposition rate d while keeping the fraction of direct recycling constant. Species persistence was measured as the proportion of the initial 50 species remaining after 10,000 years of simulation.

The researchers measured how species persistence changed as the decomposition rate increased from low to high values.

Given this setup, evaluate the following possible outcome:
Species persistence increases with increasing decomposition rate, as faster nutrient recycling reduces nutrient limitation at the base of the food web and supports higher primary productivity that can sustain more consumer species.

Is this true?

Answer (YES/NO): NO